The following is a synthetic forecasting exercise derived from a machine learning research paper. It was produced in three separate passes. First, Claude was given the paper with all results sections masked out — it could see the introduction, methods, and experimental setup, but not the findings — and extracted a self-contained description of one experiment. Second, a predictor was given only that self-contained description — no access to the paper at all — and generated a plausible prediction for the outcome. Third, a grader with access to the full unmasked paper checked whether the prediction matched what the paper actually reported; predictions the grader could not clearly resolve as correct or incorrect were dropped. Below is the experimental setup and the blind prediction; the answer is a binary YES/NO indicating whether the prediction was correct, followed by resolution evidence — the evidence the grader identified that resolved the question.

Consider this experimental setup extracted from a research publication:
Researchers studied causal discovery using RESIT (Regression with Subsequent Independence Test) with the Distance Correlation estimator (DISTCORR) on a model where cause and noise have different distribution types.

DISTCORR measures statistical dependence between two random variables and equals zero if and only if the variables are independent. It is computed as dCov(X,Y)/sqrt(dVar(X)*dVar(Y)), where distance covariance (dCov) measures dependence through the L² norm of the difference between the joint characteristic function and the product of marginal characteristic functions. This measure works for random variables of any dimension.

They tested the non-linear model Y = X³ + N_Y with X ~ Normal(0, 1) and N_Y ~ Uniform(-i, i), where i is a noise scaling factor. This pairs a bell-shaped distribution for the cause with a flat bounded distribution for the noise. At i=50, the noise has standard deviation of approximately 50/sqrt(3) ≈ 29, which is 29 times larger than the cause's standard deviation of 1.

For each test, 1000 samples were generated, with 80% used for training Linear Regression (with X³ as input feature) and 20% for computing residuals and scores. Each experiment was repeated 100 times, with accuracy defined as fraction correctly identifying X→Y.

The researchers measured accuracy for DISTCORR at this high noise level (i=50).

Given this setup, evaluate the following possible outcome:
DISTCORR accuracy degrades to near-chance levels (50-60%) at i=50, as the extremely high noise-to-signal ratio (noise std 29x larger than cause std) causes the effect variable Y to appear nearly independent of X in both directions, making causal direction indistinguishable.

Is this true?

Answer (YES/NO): NO